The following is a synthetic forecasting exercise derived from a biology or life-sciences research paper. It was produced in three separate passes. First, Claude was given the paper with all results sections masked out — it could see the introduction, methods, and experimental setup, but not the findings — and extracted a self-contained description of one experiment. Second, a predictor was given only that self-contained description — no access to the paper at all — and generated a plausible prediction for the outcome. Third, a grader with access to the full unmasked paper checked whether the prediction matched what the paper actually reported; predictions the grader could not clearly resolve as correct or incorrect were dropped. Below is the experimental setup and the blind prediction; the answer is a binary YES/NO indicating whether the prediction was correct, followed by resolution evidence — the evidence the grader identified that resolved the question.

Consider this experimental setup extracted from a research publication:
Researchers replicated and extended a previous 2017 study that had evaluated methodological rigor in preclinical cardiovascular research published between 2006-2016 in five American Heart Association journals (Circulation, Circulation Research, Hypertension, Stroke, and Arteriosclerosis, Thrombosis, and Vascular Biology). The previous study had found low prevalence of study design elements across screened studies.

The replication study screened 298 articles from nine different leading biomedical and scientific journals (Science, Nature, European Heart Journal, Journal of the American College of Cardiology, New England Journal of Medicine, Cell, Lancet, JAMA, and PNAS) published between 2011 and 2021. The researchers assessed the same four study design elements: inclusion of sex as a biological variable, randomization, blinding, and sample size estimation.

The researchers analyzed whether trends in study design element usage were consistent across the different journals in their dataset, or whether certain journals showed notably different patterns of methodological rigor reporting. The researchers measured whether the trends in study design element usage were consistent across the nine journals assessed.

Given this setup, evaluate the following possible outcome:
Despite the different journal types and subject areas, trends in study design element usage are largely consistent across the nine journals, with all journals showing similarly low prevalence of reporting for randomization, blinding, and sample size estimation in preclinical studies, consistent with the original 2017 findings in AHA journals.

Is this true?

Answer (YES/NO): YES